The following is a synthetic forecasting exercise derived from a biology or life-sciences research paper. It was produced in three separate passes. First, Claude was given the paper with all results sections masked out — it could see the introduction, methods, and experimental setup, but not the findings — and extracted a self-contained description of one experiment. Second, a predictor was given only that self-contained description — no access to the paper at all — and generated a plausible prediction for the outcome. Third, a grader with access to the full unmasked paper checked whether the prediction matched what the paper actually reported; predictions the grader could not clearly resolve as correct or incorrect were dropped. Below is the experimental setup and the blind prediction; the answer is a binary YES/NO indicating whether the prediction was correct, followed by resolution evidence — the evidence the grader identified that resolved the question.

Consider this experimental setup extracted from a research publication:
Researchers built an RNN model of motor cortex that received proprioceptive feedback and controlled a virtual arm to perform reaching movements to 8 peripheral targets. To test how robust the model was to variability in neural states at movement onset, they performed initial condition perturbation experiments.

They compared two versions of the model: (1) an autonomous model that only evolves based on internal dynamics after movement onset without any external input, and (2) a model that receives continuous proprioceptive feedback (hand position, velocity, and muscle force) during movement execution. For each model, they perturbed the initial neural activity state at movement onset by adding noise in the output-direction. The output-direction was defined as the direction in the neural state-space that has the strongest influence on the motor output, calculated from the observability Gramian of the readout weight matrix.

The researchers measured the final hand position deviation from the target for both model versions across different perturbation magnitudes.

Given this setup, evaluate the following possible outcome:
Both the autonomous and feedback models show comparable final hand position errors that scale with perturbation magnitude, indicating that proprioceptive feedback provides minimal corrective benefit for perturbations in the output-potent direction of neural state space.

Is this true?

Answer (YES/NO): NO